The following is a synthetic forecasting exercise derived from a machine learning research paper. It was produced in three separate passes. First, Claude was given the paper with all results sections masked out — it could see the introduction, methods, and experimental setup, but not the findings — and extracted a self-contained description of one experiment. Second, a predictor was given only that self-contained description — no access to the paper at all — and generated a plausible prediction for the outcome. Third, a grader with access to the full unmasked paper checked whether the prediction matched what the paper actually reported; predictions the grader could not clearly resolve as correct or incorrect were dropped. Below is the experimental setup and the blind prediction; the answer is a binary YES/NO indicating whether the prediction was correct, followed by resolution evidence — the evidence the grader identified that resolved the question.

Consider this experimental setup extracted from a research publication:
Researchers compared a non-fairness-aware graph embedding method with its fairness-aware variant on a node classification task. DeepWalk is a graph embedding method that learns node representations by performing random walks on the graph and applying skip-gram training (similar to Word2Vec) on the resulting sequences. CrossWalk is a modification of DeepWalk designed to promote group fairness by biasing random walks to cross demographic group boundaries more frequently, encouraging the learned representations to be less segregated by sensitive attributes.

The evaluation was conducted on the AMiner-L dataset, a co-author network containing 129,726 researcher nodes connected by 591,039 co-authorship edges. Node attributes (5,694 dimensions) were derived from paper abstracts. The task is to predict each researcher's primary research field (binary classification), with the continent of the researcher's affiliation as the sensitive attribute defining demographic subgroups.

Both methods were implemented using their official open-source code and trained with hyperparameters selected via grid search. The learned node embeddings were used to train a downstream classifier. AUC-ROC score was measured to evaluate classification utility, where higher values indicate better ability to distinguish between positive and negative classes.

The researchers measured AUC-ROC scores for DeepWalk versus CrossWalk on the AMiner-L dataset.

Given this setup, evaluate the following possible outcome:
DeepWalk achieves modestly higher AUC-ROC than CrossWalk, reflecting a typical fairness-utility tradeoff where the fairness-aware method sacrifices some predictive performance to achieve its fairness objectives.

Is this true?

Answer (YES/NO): NO